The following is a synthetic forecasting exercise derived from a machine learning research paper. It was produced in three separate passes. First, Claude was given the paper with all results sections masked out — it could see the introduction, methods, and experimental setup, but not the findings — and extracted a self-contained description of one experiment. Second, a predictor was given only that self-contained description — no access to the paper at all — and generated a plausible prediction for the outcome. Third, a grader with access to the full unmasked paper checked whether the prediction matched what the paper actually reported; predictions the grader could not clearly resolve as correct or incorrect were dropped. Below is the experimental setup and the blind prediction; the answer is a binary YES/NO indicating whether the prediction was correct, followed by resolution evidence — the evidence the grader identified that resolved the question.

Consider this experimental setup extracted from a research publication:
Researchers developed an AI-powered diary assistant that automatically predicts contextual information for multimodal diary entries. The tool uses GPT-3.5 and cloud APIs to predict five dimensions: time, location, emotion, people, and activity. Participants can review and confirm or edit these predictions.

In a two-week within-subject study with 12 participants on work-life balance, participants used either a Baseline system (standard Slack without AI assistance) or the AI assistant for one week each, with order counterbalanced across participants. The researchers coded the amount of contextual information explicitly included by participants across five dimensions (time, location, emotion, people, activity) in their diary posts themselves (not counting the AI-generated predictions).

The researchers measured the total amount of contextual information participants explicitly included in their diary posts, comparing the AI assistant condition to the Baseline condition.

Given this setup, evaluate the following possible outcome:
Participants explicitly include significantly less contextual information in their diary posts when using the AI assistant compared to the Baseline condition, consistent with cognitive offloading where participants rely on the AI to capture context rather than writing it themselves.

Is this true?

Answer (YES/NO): NO